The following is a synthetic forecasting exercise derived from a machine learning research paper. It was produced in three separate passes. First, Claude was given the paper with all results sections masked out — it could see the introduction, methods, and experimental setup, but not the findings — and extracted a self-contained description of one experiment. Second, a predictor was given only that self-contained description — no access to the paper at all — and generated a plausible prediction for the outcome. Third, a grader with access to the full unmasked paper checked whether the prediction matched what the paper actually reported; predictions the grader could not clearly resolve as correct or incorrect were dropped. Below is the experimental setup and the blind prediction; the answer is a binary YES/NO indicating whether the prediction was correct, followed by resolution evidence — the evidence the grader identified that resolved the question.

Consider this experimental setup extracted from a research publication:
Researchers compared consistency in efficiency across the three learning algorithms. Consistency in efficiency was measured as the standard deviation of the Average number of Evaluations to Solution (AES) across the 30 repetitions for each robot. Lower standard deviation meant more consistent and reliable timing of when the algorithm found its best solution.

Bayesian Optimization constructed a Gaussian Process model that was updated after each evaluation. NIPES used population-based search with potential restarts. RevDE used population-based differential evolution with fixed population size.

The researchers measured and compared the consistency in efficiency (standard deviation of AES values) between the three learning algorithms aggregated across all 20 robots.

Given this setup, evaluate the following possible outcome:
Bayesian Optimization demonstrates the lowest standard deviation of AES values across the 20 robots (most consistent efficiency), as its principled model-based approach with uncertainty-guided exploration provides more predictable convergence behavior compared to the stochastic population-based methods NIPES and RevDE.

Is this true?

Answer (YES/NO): NO